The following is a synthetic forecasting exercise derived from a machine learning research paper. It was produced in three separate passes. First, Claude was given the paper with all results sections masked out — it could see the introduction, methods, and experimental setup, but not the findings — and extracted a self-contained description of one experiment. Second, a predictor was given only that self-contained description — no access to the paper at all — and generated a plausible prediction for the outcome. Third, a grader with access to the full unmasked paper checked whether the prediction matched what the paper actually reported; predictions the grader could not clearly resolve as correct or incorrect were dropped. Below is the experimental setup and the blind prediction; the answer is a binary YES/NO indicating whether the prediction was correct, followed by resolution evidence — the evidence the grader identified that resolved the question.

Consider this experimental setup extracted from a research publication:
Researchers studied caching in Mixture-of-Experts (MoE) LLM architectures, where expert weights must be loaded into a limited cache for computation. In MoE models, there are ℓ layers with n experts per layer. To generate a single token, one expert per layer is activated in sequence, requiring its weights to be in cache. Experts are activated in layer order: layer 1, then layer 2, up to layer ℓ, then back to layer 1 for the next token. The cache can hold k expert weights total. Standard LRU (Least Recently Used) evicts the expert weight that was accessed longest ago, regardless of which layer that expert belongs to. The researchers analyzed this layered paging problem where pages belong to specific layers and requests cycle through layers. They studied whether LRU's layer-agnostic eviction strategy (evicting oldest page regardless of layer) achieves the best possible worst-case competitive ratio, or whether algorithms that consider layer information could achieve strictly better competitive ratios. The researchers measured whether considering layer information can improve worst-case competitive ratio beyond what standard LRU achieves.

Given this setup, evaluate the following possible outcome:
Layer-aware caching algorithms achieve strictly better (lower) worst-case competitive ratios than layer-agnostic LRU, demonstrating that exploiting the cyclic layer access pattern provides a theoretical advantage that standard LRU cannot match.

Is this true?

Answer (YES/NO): NO